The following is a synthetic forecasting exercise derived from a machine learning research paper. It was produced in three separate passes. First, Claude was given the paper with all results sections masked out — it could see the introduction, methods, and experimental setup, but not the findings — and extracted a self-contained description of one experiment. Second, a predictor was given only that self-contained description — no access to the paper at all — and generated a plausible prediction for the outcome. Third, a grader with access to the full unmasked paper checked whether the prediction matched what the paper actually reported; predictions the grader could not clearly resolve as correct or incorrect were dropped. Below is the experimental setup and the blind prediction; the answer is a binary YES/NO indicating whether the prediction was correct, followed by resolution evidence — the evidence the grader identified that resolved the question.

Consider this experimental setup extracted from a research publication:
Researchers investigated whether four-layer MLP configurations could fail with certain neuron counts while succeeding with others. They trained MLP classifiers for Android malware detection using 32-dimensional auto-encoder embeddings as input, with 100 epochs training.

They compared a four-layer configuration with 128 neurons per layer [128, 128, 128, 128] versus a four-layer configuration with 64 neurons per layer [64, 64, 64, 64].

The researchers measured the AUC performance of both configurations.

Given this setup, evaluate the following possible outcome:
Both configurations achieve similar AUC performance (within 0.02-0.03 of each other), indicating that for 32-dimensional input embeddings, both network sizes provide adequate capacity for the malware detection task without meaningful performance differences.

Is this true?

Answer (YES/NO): NO